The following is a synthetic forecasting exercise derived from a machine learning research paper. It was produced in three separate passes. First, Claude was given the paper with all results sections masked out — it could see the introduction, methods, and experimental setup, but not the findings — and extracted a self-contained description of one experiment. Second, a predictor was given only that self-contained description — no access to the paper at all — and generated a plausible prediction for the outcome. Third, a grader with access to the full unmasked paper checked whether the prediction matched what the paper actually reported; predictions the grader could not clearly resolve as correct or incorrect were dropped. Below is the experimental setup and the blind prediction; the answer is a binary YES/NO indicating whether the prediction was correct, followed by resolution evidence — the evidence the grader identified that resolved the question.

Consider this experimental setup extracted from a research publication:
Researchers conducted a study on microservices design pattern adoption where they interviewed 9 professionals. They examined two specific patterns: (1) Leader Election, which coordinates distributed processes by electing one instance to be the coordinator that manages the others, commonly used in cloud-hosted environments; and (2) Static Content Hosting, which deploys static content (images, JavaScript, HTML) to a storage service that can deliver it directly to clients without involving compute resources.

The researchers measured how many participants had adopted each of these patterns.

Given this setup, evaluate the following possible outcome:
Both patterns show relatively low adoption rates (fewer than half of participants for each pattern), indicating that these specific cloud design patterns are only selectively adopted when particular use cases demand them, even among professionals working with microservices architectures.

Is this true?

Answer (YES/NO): NO